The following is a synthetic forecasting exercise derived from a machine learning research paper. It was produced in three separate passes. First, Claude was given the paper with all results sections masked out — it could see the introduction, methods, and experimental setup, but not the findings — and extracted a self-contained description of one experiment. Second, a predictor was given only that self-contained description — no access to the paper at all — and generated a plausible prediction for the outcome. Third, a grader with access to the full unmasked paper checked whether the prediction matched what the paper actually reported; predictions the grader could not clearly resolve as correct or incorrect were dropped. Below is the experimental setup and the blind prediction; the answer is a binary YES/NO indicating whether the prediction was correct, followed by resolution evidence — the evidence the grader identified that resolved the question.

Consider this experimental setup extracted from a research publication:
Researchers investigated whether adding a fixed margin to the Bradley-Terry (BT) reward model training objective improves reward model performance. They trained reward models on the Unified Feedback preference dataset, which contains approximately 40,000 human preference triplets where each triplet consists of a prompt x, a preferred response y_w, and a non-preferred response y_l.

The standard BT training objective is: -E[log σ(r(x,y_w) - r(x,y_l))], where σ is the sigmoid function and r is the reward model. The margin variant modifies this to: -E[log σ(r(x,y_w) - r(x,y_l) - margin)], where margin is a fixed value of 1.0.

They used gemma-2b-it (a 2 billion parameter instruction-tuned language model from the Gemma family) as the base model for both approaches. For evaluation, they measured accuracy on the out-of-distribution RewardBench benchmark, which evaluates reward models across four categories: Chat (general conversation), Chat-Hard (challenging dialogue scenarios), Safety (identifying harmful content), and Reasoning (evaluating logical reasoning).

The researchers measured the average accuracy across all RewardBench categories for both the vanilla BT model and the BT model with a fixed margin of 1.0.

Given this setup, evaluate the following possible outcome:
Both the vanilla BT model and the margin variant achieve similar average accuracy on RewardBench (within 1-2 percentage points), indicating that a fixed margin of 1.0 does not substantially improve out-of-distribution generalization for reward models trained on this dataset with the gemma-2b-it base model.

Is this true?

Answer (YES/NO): YES